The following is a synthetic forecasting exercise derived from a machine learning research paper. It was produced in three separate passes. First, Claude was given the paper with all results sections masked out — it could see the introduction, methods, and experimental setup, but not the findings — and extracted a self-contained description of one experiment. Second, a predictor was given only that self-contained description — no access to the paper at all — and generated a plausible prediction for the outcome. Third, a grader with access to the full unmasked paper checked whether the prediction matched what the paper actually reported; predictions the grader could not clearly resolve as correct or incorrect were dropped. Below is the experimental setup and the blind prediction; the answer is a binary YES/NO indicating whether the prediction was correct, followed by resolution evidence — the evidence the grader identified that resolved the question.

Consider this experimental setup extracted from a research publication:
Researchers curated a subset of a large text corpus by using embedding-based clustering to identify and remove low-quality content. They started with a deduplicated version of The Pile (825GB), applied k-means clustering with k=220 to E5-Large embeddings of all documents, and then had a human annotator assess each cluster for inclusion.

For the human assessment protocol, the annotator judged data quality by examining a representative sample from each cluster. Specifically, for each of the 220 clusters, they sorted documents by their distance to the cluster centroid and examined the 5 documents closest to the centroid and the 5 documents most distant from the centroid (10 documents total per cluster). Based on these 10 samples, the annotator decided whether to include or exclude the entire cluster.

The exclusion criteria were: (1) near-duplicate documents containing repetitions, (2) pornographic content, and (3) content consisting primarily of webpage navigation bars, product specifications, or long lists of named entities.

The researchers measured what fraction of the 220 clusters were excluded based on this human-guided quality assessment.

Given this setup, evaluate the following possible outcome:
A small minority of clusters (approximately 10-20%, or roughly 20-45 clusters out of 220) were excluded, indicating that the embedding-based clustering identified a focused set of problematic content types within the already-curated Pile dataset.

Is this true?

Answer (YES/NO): YES